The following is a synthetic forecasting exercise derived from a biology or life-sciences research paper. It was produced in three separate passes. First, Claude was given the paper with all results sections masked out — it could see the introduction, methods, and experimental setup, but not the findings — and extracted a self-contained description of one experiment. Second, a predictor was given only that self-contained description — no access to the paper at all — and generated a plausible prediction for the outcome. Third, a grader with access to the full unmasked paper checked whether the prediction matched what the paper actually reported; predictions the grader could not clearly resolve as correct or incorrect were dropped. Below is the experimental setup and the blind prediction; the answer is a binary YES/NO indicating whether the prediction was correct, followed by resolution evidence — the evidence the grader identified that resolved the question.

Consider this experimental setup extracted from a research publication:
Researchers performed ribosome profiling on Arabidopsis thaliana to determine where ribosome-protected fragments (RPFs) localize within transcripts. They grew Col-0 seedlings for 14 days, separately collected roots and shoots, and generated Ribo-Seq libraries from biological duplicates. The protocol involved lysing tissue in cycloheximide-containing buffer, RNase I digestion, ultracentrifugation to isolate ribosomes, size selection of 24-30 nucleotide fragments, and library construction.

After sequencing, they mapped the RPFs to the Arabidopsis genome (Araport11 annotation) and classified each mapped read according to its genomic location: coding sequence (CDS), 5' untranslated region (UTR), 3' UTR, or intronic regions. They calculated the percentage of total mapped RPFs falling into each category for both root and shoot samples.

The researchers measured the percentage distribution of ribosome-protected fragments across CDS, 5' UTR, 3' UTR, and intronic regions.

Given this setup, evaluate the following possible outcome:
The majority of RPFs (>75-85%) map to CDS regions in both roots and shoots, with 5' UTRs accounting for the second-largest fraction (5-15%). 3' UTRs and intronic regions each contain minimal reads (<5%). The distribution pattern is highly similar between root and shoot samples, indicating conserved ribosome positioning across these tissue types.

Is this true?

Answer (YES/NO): NO